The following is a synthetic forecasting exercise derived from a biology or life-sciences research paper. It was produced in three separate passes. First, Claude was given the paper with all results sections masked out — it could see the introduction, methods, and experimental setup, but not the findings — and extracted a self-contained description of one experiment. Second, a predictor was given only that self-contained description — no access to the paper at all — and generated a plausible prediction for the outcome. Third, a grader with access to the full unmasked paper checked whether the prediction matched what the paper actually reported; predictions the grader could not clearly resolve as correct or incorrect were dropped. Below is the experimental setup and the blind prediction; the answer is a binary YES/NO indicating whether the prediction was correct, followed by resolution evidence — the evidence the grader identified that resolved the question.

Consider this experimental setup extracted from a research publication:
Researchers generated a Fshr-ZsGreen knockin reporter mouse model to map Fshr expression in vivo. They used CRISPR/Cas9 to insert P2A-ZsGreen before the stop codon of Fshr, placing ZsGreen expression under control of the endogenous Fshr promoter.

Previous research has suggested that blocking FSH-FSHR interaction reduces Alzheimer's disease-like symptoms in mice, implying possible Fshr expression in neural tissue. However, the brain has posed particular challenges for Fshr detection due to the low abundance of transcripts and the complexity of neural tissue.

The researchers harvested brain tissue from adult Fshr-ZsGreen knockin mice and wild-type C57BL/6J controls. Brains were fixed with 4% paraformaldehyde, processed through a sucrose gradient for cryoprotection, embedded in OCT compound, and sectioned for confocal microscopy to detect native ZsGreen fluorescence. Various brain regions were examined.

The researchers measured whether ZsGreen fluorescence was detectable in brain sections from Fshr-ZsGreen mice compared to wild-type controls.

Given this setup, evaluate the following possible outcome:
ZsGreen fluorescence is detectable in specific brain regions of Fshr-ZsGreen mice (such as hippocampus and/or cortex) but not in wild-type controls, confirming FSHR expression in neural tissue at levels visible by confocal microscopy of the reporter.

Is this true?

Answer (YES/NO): YES